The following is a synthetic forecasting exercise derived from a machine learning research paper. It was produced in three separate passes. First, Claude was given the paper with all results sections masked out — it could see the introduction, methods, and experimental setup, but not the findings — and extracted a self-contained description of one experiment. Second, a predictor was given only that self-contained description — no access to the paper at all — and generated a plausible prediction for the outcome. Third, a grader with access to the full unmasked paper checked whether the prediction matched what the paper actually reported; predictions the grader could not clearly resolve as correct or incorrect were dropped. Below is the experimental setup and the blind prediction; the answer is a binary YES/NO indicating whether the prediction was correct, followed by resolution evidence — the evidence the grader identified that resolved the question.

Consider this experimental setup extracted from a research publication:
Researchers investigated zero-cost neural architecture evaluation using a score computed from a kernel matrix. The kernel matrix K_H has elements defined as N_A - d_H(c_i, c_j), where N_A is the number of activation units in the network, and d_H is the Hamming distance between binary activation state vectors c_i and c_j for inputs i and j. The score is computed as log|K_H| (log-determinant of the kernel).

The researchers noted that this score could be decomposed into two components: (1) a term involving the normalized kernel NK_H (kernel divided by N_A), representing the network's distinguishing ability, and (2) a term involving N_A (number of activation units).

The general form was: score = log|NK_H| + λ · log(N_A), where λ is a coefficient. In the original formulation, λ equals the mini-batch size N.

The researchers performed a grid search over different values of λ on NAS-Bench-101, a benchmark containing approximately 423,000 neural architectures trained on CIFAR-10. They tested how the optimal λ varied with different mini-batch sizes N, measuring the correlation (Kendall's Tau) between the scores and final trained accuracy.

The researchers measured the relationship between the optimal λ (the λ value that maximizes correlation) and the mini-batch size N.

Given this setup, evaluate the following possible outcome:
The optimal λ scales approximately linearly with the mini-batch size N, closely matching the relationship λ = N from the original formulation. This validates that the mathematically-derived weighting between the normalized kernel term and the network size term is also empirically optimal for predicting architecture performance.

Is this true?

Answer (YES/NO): NO